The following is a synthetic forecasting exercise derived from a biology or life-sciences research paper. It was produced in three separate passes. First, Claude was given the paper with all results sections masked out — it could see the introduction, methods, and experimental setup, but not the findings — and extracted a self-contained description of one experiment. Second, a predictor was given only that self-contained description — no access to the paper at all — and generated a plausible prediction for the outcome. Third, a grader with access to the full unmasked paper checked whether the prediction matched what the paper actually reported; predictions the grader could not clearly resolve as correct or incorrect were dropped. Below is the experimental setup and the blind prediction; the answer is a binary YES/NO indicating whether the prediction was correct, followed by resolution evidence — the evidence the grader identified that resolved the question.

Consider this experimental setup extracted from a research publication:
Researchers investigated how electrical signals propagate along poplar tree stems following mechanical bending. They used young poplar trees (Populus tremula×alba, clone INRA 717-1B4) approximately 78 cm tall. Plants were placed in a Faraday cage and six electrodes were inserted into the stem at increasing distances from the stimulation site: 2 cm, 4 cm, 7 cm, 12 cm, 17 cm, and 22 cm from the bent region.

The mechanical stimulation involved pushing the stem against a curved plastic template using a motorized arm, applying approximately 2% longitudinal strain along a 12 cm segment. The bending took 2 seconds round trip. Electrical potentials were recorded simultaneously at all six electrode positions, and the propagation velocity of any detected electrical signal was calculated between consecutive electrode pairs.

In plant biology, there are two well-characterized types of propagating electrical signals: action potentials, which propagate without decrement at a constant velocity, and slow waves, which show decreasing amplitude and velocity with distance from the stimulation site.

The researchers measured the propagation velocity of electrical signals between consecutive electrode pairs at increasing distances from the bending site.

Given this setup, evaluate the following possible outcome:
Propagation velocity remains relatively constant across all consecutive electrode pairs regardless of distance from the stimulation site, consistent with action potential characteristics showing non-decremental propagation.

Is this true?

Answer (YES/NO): NO